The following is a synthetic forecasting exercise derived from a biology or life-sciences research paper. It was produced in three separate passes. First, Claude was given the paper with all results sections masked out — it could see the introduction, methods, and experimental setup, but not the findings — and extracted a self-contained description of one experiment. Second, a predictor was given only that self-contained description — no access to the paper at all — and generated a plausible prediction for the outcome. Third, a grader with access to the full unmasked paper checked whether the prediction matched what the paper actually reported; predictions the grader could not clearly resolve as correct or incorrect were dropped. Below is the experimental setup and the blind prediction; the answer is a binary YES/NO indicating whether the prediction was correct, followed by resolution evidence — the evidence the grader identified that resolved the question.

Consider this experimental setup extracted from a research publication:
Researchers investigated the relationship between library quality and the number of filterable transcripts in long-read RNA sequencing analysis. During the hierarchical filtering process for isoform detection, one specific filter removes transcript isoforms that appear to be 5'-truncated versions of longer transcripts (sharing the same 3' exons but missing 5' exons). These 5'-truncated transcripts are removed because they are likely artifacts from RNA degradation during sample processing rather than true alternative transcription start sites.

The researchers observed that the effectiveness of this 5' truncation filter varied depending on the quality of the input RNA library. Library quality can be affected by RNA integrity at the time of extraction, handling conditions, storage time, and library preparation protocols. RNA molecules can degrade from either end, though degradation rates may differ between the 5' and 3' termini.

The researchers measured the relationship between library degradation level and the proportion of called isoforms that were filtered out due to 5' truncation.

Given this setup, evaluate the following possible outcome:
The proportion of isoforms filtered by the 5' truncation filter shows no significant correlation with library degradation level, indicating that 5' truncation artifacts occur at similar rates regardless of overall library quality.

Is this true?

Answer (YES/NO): NO